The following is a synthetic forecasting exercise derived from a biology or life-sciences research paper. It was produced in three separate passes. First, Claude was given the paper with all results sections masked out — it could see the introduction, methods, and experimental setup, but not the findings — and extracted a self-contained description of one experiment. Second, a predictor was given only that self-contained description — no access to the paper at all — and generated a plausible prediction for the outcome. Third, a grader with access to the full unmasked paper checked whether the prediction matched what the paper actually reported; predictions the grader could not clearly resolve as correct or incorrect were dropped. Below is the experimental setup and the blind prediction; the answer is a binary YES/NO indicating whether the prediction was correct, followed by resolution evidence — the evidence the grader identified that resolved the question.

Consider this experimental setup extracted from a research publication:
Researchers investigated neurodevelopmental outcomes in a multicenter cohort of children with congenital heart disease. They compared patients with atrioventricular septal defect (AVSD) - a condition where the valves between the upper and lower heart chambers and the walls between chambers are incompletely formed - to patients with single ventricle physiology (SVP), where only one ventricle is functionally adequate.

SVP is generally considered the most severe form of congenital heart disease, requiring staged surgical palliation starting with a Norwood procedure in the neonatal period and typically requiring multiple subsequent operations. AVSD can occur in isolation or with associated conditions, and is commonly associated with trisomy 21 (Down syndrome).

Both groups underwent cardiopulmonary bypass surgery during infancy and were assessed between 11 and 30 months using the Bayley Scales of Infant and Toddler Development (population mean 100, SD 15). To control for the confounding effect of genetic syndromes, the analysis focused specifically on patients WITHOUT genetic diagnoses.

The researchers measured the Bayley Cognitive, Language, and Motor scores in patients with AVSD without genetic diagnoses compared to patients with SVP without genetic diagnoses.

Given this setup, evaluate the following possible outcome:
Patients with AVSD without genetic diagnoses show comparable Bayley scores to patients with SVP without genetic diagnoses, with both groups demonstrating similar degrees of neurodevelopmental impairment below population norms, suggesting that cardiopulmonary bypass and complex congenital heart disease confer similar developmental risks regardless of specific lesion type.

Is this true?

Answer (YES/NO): NO